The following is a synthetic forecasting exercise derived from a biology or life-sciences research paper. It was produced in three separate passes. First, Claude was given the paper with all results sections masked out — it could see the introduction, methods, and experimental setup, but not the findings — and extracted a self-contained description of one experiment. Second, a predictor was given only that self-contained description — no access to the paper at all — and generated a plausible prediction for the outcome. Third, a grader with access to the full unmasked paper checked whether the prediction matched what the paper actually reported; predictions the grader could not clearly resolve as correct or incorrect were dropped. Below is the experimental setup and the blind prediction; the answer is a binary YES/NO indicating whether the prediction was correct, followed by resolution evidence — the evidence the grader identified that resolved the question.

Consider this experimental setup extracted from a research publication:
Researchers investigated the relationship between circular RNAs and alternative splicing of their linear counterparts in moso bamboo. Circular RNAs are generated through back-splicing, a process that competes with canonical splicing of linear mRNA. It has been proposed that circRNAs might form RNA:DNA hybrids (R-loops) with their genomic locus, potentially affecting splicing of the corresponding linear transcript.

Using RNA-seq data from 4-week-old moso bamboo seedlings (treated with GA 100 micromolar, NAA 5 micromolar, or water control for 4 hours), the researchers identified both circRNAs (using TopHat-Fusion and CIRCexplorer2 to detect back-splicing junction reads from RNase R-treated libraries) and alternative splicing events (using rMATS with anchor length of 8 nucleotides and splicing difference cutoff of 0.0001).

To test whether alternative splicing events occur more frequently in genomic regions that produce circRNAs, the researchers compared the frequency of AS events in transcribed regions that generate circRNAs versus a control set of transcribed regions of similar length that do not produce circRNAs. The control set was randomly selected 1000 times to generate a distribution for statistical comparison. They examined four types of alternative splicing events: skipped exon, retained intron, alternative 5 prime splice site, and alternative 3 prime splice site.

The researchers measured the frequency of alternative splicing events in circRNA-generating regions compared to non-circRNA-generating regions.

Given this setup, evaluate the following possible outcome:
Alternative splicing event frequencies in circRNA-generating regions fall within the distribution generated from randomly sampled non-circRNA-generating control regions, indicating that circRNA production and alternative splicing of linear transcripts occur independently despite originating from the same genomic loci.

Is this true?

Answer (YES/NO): NO